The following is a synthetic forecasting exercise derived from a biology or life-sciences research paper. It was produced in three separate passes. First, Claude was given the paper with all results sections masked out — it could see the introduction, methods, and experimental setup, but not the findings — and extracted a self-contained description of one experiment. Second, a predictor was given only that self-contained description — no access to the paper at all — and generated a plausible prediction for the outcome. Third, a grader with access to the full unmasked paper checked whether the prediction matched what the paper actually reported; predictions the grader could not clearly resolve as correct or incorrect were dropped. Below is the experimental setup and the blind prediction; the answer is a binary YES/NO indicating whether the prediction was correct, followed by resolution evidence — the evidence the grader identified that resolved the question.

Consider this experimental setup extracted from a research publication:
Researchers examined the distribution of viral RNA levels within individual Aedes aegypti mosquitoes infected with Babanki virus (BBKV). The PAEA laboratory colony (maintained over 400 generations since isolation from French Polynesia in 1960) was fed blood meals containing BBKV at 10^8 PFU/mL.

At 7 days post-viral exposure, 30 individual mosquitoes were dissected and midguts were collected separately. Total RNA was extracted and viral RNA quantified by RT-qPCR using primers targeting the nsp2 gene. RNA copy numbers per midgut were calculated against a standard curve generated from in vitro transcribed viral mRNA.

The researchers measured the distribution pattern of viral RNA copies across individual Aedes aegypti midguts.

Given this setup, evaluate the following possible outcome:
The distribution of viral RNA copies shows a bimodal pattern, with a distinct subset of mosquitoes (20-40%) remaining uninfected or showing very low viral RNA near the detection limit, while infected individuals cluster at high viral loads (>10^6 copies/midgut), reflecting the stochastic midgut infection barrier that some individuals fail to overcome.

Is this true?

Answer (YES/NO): NO